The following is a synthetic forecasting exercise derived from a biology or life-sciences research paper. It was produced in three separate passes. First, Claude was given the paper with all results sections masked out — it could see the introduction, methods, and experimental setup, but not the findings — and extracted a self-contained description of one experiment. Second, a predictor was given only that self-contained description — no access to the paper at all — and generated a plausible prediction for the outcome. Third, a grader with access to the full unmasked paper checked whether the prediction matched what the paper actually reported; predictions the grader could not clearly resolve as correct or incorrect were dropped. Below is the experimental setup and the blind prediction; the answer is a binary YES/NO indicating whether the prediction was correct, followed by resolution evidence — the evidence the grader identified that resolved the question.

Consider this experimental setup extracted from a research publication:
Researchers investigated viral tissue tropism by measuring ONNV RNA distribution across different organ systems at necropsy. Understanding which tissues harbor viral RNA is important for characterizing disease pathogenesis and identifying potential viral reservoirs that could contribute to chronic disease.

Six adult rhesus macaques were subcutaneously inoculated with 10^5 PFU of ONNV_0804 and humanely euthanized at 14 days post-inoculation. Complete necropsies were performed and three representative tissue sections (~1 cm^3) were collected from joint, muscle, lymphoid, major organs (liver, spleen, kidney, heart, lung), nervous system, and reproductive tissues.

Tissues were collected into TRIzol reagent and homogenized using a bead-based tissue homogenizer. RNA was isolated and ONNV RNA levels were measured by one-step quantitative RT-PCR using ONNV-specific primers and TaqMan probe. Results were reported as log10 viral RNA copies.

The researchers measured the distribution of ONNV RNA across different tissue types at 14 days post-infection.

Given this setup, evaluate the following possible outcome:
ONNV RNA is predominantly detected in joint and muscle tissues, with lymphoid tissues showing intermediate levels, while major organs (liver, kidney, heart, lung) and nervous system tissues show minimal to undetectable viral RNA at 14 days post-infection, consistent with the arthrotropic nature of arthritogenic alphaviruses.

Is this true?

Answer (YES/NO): NO